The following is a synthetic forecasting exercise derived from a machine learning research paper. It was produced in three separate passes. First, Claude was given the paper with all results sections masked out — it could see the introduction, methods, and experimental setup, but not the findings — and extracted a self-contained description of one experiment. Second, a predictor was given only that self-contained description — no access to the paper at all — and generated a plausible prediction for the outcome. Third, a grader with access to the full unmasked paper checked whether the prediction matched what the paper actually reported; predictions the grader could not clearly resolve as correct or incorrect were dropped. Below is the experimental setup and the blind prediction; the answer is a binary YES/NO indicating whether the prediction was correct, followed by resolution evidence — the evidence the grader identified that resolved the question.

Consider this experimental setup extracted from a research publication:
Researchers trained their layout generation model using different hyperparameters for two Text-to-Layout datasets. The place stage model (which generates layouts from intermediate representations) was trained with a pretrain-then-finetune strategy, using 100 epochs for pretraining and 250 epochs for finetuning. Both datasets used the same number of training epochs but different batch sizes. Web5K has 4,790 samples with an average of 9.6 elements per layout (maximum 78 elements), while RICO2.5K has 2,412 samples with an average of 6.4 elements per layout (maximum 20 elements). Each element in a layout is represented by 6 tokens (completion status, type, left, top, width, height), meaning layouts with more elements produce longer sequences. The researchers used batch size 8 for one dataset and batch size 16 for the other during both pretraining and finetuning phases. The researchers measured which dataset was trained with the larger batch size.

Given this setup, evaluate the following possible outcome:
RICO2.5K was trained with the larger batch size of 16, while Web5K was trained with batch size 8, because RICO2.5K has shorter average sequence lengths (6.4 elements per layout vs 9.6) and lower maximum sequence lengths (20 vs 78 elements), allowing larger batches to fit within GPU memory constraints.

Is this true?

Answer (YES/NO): YES